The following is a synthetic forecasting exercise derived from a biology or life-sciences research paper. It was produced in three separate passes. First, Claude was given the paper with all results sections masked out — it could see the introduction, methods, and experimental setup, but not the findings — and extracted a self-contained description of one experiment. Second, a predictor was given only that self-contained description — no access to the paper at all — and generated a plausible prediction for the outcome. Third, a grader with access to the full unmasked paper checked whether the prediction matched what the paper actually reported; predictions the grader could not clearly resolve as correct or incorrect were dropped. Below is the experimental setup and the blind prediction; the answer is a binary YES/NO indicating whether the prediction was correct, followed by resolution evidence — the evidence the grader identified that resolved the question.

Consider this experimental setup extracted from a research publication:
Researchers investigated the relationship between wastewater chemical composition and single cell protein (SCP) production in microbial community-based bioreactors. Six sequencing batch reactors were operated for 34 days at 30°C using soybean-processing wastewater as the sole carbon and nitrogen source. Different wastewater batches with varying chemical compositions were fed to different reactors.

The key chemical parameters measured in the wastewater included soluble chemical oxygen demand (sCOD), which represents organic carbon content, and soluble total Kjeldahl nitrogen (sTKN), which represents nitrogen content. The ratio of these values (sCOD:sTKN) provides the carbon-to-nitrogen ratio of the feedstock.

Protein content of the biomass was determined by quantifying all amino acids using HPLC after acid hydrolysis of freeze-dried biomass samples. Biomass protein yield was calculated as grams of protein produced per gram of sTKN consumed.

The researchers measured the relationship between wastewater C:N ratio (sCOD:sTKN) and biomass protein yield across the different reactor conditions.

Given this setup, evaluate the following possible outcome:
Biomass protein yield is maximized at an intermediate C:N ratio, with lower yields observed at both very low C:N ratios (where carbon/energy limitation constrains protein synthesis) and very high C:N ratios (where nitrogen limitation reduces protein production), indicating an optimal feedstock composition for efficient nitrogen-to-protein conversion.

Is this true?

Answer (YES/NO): NO